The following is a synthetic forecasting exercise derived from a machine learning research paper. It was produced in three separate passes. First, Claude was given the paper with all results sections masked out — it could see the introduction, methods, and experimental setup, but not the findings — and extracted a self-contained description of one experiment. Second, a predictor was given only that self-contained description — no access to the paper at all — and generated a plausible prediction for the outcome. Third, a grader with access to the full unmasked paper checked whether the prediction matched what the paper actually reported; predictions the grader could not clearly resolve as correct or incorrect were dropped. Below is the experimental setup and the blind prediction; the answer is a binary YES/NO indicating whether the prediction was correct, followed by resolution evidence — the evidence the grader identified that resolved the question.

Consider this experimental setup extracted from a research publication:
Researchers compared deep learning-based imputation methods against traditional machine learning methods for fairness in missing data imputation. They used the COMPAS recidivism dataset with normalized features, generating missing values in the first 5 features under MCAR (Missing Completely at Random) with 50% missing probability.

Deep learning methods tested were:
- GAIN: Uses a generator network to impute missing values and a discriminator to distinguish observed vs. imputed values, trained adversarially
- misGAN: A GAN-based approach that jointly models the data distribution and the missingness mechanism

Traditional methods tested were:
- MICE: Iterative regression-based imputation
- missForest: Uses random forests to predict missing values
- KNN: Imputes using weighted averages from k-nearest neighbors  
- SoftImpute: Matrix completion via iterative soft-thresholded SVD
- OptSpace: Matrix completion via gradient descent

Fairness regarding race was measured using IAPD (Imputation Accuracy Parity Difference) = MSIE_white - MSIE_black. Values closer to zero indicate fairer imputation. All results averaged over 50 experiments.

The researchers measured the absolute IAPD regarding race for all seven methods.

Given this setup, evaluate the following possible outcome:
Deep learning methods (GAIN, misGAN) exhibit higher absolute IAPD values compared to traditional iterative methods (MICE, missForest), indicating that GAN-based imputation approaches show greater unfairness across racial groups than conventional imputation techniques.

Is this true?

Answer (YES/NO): NO